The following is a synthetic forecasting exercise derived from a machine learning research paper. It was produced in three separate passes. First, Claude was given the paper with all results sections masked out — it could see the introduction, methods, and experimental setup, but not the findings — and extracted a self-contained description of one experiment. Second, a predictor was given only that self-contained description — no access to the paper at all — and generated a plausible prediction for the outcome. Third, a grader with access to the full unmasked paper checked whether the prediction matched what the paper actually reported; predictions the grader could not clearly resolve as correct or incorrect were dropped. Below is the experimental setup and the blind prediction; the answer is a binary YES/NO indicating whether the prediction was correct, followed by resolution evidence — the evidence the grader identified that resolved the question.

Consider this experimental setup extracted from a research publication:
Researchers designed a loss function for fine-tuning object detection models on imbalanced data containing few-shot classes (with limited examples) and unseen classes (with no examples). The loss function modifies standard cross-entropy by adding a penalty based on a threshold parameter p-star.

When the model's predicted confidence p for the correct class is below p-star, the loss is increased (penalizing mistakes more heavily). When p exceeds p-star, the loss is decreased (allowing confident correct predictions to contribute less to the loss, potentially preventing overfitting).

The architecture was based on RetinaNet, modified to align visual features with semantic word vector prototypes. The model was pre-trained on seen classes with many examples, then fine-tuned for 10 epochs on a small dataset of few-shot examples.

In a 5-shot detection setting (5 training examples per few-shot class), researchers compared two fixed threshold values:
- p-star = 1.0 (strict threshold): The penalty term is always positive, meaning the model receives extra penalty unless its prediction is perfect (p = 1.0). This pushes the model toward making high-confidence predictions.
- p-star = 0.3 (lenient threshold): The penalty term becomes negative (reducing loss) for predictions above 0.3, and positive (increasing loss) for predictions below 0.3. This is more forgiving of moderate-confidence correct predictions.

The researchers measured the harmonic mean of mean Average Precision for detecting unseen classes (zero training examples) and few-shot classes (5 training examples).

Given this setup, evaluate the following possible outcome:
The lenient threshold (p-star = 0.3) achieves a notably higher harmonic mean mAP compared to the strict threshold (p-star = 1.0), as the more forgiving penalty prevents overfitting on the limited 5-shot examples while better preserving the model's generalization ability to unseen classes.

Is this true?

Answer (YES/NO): NO